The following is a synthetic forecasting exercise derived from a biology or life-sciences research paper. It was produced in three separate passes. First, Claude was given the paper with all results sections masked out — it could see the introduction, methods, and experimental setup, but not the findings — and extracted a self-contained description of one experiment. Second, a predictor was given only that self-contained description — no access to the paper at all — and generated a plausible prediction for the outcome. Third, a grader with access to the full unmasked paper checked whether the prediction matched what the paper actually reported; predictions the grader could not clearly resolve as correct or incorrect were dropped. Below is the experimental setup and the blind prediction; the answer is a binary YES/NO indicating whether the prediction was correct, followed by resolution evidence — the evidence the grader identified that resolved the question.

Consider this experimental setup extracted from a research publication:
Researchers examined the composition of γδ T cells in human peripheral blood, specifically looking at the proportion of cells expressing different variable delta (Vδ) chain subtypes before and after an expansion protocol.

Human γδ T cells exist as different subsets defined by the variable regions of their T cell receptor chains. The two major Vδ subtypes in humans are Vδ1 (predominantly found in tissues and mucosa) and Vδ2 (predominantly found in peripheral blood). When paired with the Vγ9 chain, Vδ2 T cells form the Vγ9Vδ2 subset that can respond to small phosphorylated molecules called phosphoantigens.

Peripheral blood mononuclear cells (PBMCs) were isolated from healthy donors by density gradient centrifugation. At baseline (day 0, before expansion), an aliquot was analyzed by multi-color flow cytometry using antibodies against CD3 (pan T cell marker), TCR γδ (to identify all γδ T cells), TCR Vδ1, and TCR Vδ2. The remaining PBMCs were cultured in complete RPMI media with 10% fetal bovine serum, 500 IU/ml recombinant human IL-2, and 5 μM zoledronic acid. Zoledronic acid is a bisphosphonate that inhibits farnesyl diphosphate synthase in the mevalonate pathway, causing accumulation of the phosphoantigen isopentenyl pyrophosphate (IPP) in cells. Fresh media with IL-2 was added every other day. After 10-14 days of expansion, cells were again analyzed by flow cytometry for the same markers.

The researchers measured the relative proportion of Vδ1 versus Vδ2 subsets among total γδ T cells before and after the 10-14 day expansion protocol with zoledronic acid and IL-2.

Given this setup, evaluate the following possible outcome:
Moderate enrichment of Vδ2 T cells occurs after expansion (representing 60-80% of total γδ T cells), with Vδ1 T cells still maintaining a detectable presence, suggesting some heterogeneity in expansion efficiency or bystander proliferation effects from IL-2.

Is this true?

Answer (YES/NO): NO